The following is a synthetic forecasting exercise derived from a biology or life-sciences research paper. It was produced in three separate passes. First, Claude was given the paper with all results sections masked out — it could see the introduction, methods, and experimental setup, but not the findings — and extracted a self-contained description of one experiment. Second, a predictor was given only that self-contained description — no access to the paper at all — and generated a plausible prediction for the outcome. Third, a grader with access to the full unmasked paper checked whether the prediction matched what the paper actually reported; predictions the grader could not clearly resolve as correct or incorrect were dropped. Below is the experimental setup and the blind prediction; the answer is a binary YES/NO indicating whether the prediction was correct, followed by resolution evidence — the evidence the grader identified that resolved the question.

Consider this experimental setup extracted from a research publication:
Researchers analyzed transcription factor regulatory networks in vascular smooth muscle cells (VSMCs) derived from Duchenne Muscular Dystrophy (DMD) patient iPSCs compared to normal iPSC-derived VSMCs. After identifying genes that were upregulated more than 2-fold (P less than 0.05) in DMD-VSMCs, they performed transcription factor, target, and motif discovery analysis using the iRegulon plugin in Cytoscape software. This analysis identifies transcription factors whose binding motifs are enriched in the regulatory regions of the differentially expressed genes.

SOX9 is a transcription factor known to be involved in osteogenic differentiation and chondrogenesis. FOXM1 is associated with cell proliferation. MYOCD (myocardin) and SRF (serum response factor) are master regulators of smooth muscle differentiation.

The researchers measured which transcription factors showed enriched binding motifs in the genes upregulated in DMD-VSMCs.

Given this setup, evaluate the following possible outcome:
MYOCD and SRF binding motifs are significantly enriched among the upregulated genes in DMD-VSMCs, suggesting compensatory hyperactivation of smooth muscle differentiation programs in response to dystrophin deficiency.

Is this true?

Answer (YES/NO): NO